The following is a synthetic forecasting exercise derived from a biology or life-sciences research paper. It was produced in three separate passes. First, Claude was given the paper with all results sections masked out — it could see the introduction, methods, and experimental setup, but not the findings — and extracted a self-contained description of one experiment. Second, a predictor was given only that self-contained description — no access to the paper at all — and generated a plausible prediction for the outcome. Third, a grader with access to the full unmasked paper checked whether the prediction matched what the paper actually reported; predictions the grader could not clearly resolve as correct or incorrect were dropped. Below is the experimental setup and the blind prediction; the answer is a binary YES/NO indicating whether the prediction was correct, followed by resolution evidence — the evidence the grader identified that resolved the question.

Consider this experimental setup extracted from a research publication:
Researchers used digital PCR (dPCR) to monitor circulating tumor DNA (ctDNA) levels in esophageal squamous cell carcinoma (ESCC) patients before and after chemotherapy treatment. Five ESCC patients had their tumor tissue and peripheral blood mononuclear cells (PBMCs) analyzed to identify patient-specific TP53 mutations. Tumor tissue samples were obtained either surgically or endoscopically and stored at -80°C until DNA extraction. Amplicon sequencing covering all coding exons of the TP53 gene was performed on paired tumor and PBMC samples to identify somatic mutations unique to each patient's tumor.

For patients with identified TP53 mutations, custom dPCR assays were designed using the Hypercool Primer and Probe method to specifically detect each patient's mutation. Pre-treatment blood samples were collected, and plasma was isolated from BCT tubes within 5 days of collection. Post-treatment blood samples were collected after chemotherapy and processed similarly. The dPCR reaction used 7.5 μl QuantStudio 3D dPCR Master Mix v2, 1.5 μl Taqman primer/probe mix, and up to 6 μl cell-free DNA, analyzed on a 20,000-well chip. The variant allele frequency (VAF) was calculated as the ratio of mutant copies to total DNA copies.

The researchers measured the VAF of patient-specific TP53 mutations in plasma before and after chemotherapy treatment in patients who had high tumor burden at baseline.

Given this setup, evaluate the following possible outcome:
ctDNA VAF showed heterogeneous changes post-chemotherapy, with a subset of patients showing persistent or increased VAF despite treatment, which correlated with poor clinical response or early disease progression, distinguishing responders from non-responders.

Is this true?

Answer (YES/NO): NO